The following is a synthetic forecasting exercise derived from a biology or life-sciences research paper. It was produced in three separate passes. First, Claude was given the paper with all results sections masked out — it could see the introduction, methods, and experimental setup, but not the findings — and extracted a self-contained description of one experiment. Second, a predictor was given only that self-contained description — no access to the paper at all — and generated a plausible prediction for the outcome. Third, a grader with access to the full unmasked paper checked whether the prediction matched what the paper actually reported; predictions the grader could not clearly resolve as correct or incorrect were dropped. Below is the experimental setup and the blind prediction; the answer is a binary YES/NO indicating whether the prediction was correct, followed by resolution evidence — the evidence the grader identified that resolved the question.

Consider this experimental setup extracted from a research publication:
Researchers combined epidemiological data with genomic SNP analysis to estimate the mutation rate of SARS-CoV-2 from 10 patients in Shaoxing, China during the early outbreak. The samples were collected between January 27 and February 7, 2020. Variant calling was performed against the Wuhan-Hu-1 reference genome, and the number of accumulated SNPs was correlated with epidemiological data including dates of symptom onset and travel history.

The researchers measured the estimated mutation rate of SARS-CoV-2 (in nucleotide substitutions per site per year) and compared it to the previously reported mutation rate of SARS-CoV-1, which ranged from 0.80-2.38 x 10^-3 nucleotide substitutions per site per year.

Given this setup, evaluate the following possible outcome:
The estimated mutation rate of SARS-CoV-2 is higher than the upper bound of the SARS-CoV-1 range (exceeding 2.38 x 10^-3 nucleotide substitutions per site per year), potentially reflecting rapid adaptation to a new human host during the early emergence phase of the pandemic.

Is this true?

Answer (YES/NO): NO